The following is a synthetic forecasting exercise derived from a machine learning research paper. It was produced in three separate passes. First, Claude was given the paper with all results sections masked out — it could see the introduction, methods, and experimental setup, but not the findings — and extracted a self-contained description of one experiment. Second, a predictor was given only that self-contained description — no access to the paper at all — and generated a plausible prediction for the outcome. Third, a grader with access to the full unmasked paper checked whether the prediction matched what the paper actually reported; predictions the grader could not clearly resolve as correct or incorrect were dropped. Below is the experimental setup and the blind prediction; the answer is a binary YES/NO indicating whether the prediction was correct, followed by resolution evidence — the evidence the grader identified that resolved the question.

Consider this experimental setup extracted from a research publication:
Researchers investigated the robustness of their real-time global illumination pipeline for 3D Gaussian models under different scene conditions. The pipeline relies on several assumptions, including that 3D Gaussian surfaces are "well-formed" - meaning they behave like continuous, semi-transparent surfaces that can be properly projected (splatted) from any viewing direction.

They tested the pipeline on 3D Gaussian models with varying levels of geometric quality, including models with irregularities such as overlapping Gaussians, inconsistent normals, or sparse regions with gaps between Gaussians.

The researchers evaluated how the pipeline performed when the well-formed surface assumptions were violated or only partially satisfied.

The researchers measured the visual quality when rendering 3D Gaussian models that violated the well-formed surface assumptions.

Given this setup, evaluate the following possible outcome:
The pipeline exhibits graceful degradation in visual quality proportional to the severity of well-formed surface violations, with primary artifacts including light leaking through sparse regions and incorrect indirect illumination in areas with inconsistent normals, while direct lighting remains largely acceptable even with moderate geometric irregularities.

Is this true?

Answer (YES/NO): NO